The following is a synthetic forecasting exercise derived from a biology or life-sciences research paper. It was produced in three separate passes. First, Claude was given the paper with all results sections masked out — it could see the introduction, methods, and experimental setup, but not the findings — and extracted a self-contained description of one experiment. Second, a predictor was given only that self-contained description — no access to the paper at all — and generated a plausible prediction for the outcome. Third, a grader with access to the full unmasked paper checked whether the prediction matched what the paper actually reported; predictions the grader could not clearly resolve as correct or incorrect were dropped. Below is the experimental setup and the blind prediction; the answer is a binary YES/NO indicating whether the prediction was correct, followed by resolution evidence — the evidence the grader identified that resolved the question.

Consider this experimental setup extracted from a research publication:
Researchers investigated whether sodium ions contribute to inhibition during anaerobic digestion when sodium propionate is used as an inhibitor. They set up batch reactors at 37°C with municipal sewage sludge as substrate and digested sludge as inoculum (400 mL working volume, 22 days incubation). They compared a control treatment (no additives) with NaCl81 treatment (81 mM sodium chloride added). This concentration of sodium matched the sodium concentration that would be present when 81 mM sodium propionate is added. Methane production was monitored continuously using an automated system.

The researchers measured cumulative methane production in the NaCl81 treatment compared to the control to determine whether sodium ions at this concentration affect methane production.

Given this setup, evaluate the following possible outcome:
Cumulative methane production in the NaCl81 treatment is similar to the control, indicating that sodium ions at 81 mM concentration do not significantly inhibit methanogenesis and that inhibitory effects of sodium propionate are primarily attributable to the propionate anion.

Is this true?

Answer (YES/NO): YES